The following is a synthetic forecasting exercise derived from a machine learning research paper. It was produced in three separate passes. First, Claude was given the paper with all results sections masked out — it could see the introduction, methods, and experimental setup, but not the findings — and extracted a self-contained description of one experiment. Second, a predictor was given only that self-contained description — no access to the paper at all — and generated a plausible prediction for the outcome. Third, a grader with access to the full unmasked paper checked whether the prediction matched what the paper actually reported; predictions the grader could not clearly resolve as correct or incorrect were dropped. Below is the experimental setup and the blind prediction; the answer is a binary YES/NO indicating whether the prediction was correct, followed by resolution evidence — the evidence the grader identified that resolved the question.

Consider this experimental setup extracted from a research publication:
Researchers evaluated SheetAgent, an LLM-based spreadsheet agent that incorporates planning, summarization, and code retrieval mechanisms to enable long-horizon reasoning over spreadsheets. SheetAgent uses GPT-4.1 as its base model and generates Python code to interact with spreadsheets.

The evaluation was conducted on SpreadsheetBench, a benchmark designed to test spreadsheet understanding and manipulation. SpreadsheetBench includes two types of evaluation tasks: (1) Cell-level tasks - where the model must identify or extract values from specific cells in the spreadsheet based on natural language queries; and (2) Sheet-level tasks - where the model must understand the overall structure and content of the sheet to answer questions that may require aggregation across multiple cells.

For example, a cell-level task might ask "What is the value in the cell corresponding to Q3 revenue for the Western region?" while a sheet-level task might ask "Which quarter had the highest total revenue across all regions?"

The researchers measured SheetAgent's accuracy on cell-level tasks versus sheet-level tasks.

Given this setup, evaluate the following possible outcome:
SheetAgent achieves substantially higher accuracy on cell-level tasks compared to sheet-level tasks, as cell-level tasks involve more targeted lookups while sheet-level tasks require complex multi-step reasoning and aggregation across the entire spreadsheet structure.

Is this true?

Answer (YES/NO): NO